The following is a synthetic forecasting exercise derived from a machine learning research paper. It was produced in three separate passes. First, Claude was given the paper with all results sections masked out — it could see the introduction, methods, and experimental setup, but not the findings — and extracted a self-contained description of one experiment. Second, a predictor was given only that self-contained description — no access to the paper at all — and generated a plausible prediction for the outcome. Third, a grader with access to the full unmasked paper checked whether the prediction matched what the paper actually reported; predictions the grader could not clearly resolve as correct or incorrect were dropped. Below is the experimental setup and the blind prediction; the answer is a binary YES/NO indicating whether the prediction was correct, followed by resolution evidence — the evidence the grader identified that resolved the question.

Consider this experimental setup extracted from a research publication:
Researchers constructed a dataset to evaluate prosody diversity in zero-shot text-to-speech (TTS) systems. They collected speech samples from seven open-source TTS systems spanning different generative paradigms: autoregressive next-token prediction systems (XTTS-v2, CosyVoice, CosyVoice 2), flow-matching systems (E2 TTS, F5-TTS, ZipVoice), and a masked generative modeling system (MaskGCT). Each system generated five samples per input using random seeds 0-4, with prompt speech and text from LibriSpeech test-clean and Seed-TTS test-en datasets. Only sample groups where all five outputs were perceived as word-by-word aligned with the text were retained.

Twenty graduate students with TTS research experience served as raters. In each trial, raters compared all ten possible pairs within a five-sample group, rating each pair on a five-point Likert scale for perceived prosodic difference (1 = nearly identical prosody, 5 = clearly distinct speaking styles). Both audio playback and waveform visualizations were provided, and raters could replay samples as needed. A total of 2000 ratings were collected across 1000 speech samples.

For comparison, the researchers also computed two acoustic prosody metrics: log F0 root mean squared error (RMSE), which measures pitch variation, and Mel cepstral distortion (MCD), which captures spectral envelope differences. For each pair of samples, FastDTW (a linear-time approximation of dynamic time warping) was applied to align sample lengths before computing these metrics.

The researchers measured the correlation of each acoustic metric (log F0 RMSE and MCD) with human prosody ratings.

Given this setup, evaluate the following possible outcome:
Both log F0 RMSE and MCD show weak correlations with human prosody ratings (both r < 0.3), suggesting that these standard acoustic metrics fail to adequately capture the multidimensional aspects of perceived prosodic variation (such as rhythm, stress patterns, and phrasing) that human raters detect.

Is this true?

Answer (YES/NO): NO